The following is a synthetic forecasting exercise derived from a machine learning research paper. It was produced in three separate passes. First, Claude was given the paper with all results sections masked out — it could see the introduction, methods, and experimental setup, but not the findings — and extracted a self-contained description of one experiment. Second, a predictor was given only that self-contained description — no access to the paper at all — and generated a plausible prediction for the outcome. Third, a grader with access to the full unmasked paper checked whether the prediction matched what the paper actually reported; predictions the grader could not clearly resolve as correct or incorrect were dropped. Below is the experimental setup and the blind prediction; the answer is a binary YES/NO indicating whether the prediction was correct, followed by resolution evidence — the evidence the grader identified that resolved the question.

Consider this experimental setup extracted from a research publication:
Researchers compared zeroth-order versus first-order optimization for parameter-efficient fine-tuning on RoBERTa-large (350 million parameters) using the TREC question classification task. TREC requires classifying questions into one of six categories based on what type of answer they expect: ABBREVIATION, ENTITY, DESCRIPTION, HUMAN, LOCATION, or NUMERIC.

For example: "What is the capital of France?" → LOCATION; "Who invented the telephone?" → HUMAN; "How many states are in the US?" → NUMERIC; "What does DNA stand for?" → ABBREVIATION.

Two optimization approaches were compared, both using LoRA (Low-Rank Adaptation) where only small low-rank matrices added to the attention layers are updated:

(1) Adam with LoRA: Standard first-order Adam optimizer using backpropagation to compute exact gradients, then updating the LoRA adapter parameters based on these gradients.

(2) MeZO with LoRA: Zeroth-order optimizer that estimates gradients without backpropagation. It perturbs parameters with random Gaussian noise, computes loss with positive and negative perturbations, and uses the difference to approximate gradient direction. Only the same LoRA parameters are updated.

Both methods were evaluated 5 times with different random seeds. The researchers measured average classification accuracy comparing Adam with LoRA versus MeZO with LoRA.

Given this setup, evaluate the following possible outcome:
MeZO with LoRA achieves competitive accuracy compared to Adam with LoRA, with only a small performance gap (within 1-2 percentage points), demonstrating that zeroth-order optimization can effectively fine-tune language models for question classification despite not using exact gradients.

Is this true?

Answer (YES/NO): NO